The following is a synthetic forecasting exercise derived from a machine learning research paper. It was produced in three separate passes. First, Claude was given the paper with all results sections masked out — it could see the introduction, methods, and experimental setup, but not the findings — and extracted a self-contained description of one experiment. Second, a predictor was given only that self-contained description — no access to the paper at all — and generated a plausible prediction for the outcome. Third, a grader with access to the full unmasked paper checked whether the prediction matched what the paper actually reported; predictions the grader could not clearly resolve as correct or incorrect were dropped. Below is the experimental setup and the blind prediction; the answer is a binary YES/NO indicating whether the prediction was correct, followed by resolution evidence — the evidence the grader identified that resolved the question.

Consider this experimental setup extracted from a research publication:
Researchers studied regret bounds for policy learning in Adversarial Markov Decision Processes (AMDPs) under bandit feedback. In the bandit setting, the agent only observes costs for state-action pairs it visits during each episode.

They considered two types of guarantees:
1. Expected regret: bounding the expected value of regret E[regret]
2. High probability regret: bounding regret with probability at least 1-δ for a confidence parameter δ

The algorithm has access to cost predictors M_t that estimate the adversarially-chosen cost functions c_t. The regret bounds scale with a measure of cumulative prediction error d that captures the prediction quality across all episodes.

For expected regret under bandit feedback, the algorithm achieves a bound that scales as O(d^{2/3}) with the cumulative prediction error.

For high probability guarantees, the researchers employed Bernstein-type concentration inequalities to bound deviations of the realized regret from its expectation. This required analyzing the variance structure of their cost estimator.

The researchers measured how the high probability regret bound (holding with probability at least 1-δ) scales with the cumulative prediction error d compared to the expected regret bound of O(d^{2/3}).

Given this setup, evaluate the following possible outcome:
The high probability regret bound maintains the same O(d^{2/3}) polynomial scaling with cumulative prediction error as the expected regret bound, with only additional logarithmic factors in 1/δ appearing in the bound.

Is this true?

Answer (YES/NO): NO